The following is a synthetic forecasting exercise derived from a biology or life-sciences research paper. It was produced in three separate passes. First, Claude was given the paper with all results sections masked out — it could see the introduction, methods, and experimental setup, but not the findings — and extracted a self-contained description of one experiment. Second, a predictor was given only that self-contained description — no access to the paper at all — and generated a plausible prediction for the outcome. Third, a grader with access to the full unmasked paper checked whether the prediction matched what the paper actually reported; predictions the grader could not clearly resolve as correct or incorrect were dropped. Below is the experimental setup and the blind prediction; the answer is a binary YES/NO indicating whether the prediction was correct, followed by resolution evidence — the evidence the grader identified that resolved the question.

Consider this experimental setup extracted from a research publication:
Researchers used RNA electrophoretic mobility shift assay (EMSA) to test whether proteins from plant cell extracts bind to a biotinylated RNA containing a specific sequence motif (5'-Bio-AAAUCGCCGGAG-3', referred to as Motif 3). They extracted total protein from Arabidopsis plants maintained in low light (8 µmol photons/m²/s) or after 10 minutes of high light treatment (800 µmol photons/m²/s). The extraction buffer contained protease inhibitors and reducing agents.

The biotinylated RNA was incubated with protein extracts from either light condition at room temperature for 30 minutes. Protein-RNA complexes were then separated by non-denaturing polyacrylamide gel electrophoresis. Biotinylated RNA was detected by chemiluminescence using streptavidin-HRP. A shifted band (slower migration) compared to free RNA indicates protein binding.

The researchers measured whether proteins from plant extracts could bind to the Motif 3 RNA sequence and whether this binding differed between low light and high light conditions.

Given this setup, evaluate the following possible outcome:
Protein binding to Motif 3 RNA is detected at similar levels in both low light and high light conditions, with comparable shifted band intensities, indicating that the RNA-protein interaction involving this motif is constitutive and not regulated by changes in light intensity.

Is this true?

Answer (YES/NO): NO